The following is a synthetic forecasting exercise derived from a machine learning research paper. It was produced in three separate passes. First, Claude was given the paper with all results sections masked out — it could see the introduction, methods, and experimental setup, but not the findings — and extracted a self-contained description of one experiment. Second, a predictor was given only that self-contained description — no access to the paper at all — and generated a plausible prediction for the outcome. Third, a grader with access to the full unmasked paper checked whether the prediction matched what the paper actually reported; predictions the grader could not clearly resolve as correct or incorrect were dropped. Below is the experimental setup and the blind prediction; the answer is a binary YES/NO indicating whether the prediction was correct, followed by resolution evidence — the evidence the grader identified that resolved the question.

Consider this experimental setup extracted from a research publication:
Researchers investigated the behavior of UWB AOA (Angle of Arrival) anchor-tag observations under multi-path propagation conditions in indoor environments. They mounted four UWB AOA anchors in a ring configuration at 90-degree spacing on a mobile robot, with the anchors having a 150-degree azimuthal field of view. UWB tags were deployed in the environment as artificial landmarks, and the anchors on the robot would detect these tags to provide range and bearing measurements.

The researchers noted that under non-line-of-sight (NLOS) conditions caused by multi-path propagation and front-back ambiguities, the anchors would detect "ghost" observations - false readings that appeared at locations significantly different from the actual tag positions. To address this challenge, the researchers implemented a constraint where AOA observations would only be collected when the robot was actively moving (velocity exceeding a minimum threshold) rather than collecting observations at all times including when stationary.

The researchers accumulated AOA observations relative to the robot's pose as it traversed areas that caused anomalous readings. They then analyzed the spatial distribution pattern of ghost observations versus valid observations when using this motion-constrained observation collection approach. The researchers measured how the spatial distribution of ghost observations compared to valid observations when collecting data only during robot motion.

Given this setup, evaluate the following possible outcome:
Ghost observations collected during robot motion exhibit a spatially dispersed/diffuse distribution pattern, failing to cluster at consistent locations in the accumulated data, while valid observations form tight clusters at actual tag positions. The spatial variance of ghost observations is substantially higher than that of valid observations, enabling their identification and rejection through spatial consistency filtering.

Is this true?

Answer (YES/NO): YES